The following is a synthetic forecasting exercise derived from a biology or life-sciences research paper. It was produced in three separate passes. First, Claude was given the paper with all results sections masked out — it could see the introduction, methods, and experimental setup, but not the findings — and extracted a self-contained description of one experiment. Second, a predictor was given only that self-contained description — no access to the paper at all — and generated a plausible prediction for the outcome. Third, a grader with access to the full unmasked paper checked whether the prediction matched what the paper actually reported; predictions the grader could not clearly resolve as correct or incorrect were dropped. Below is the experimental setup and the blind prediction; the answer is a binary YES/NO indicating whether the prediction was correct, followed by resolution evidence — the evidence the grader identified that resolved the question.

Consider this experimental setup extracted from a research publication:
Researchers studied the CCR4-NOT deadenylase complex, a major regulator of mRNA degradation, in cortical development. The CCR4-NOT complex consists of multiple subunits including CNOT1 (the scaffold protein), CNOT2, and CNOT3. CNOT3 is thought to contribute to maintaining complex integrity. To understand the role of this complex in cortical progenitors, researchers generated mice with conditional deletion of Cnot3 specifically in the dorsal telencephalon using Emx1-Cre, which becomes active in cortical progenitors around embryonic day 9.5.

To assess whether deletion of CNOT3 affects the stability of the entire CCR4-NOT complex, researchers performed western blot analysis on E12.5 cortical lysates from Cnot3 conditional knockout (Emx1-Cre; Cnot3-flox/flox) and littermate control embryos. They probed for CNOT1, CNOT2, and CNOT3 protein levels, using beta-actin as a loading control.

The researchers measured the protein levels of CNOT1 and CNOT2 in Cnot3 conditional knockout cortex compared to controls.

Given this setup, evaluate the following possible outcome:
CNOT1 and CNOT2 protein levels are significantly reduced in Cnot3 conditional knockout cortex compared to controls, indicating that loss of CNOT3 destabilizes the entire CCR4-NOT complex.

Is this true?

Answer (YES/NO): NO